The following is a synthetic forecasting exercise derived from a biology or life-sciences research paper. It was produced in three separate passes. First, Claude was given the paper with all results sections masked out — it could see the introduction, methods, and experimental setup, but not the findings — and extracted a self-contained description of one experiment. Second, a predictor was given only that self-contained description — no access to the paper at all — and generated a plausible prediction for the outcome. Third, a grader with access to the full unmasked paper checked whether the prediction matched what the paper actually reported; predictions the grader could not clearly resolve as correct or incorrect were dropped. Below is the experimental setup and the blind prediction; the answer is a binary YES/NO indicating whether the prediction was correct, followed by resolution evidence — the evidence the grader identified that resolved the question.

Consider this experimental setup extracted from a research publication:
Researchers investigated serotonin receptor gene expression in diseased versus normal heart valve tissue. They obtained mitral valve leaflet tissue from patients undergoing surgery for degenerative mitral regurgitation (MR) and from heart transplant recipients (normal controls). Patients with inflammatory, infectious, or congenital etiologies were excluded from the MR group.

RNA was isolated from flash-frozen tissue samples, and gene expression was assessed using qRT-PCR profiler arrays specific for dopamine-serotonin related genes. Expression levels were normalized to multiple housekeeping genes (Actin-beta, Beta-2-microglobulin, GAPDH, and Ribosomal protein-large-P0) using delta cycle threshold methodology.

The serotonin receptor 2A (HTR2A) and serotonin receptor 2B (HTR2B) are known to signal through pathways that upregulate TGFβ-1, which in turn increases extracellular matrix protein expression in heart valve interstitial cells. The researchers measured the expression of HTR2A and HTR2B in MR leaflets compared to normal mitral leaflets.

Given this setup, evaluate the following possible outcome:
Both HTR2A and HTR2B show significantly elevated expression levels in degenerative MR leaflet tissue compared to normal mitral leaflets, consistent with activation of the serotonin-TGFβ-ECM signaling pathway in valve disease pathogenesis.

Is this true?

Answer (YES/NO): NO